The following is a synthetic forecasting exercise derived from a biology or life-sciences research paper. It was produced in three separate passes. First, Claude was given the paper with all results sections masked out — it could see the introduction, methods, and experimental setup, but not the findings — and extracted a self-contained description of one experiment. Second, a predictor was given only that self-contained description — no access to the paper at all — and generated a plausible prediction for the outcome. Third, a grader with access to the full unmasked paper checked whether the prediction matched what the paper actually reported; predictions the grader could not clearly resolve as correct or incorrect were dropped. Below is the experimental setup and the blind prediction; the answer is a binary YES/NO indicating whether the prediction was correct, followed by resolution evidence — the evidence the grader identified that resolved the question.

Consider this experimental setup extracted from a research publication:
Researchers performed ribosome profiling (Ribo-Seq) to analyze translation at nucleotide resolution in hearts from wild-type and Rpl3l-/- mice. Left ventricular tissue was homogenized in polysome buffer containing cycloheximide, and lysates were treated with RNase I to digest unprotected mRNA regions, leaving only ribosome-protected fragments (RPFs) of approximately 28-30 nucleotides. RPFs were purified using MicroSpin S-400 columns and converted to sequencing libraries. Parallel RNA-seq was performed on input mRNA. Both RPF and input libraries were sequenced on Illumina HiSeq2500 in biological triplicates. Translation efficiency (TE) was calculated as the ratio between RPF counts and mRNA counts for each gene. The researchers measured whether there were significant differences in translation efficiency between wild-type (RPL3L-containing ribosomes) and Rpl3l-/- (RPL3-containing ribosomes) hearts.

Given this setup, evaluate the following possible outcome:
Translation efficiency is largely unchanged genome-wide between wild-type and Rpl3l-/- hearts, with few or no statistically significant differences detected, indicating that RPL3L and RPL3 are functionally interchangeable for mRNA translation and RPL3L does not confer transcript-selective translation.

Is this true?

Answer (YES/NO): YES